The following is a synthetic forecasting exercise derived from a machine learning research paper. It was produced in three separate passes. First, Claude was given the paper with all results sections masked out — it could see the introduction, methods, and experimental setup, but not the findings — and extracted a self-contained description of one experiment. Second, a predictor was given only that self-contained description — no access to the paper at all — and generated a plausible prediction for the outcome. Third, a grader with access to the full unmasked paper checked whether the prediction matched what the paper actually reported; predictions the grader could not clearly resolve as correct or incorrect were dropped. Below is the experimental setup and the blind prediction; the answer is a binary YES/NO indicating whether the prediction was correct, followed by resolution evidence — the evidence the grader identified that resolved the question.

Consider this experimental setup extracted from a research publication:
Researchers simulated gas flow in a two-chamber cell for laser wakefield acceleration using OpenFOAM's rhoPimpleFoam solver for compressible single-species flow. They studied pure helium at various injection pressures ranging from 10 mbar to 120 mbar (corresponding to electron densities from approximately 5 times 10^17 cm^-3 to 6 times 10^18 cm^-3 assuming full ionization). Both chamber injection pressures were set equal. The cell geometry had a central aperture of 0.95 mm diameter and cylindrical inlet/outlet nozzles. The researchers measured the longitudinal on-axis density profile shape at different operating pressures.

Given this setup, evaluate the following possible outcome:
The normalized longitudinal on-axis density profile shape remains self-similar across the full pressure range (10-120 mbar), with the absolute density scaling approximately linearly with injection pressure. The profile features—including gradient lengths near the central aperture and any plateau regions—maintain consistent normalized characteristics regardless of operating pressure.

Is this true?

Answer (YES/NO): YES